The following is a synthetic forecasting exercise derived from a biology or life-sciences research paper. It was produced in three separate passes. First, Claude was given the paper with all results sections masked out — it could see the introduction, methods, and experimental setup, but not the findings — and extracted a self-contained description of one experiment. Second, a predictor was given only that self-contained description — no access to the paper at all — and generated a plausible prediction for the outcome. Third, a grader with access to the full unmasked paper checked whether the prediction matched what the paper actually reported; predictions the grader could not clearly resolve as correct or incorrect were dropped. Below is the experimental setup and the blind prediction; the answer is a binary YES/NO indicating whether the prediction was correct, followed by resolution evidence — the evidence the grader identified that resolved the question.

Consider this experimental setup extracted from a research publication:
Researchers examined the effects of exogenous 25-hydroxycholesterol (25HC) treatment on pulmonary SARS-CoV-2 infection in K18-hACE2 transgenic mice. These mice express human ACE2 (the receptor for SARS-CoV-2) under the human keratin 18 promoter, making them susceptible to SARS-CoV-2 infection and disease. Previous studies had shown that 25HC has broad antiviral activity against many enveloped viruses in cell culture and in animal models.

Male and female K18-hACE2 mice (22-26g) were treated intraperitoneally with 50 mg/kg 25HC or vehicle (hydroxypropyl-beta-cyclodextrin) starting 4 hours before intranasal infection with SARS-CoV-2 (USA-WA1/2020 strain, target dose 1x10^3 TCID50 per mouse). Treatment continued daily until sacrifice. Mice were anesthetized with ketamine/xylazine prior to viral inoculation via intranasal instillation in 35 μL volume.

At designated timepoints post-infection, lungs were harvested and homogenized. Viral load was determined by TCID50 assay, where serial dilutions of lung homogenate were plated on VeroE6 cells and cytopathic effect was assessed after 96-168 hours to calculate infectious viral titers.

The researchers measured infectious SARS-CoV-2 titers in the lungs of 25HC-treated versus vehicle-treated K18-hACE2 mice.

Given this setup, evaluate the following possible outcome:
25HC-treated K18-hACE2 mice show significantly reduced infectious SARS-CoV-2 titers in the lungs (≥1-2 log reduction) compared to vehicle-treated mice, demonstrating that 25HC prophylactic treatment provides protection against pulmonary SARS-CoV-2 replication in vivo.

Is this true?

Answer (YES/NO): NO